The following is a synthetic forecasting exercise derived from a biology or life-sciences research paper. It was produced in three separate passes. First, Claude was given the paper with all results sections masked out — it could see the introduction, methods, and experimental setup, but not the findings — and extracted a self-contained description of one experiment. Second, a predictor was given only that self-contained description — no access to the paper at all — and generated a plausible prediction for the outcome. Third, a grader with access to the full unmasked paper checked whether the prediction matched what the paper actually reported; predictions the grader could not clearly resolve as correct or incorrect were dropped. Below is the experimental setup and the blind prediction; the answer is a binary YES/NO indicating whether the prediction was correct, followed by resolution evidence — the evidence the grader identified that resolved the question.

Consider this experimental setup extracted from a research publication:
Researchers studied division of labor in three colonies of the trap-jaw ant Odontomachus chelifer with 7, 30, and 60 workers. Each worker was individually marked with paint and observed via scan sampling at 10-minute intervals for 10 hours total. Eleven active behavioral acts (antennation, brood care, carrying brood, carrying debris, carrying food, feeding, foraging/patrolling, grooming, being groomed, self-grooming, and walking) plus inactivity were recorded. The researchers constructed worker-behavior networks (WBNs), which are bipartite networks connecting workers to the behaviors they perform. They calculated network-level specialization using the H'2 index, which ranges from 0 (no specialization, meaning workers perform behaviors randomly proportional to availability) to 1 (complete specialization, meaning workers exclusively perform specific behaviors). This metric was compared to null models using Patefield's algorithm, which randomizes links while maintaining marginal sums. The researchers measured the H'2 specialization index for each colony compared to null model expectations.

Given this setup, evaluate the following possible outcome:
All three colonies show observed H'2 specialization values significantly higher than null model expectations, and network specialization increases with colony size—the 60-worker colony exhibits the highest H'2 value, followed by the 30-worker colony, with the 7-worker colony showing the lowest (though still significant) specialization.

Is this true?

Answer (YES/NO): NO